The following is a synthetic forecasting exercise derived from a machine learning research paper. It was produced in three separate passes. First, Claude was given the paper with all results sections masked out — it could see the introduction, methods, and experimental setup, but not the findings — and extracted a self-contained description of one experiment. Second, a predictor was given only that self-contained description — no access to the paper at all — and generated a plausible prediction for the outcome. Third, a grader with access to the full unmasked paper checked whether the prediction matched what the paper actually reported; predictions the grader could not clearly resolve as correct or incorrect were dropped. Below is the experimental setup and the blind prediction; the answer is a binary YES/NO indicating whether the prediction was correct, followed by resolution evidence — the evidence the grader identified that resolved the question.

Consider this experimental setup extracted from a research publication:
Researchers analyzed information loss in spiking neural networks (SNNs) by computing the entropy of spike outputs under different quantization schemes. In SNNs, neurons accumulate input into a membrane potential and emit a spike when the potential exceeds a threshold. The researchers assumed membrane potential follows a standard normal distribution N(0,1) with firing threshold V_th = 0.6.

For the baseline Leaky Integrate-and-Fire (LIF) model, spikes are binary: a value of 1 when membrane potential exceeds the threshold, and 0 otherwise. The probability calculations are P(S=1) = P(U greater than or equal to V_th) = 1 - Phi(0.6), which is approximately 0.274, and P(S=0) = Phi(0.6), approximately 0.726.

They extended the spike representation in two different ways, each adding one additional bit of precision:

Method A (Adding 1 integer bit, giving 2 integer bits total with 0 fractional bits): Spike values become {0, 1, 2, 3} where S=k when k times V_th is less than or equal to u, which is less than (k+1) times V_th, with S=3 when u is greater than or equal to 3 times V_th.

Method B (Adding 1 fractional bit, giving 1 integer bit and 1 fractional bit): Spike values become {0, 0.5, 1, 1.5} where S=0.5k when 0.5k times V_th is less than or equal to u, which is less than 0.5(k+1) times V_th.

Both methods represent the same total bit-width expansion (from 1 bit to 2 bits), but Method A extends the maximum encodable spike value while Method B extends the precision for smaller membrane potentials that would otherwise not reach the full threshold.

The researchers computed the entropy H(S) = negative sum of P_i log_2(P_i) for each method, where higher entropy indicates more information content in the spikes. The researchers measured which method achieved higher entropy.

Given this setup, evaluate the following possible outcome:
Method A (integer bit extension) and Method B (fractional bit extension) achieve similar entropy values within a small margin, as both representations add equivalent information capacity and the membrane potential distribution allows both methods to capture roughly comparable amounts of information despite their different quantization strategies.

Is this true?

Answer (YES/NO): NO